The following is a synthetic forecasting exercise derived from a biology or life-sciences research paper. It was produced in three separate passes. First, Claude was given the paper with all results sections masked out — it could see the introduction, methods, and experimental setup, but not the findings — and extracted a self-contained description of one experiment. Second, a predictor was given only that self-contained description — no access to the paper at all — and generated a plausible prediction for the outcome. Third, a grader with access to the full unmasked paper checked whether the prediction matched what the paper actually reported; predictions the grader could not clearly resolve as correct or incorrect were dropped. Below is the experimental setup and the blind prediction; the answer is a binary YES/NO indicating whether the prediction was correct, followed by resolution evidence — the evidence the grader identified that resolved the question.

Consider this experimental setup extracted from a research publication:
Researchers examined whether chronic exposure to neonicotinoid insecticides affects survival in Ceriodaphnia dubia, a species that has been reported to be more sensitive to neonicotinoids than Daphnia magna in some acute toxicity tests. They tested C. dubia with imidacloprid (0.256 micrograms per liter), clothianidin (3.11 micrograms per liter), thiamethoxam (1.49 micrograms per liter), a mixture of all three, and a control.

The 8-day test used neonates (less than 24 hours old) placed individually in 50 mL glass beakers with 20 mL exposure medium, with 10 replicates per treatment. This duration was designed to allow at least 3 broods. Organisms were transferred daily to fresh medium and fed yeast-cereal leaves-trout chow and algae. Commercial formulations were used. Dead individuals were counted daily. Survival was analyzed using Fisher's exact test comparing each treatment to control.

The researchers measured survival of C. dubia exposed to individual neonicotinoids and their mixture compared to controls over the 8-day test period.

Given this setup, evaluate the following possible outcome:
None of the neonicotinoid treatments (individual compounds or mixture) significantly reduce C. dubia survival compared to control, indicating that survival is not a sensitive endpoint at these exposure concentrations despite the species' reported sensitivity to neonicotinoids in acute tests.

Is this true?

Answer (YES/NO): YES